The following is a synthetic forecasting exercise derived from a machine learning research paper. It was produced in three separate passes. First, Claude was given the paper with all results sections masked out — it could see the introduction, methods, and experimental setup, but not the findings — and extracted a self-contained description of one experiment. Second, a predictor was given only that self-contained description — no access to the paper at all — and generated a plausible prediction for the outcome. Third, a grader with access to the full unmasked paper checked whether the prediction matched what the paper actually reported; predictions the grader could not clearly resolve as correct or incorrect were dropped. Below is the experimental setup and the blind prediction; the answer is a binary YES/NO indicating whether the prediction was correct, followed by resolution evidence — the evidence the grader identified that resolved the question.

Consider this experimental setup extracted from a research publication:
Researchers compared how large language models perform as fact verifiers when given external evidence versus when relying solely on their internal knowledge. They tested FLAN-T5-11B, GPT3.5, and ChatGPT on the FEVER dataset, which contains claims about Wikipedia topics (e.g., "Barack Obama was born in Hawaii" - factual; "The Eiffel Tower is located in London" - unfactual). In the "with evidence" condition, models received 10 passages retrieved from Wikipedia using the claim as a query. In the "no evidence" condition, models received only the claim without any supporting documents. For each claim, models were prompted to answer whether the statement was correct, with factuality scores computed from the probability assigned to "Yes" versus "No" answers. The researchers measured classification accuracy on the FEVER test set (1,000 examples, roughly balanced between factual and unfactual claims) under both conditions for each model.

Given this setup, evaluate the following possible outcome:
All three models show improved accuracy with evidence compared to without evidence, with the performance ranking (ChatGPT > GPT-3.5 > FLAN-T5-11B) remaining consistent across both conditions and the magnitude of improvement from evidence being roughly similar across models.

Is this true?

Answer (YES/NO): NO